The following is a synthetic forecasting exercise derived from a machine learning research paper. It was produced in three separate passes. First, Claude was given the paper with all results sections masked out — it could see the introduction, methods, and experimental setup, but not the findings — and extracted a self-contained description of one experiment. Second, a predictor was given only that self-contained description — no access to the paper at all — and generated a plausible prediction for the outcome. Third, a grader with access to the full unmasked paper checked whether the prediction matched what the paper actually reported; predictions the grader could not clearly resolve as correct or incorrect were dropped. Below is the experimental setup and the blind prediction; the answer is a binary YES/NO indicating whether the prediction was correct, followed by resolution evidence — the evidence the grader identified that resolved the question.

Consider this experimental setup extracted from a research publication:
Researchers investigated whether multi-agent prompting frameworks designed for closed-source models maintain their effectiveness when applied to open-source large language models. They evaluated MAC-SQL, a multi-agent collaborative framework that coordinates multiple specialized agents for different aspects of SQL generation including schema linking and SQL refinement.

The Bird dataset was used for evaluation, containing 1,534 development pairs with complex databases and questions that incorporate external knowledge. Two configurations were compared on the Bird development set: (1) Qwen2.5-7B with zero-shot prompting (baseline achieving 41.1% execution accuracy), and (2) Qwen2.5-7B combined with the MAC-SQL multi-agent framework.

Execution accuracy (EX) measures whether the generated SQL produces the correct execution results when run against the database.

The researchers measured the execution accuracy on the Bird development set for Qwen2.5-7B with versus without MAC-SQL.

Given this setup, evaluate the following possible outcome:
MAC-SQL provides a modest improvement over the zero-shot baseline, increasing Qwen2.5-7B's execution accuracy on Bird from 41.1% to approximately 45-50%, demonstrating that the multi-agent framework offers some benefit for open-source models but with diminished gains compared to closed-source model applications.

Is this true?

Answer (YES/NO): YES